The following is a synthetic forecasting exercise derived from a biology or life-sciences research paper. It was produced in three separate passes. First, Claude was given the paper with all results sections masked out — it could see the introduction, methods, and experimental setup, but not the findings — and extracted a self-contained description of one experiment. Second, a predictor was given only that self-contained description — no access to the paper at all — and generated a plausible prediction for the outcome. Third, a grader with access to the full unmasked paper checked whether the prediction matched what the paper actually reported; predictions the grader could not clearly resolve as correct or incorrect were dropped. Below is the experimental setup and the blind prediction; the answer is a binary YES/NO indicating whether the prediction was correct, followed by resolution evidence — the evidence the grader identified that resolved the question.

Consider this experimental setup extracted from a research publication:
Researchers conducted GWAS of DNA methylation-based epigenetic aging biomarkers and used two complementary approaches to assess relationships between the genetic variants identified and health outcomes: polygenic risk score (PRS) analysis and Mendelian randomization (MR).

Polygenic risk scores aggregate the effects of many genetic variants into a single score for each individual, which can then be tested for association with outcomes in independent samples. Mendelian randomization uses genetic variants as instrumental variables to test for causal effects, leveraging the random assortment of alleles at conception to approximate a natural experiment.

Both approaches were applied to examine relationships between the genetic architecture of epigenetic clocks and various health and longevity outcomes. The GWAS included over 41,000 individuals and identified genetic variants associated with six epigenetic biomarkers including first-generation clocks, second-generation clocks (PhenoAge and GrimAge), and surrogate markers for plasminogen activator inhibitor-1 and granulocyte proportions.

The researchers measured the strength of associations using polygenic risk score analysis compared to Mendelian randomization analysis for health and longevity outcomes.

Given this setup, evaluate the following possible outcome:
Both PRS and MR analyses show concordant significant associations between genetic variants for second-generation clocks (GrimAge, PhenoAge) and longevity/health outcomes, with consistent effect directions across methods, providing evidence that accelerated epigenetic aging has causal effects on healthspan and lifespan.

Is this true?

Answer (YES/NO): NO